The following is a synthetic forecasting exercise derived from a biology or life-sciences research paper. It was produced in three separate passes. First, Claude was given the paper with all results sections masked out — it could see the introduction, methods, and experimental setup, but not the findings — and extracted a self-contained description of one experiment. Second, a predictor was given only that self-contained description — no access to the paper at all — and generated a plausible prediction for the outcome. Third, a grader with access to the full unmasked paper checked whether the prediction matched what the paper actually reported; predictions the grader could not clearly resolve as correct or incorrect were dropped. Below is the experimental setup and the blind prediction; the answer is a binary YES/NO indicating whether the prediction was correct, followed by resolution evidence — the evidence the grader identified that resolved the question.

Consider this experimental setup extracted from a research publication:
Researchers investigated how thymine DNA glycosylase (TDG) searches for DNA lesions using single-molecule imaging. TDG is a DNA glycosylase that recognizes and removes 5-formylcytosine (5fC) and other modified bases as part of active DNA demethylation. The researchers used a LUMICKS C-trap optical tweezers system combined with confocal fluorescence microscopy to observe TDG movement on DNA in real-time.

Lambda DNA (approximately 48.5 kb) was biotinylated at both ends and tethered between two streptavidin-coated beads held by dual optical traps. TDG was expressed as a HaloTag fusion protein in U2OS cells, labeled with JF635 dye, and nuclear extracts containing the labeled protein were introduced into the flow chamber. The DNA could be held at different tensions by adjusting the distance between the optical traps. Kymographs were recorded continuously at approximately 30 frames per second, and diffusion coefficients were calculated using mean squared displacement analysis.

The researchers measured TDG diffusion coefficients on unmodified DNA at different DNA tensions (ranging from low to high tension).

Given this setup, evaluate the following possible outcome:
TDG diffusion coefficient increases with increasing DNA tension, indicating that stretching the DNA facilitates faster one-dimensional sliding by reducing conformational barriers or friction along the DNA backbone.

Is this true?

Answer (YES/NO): NO